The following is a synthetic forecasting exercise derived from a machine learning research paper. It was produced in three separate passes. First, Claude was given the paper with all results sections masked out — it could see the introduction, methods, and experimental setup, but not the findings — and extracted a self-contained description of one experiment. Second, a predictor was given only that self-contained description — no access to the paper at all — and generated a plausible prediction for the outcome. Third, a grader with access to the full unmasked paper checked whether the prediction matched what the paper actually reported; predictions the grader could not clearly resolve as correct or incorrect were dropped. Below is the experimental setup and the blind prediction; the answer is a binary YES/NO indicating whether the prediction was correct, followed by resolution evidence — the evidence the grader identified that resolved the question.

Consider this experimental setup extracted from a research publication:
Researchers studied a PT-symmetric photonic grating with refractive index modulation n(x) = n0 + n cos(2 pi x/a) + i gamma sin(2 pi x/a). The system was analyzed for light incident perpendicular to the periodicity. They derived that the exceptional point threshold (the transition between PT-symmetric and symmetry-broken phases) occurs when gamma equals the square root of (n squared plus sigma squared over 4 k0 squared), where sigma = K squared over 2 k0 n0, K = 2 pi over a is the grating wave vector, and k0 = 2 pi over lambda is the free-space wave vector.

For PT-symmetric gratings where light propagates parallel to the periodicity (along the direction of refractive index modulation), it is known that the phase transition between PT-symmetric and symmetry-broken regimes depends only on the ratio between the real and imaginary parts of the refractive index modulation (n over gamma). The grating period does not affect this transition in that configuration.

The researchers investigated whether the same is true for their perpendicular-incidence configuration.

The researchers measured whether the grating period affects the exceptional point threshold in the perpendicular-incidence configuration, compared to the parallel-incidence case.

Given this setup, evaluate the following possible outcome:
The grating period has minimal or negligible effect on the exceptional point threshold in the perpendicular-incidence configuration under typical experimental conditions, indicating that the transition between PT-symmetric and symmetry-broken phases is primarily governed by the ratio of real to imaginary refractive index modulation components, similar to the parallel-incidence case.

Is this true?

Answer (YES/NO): NO